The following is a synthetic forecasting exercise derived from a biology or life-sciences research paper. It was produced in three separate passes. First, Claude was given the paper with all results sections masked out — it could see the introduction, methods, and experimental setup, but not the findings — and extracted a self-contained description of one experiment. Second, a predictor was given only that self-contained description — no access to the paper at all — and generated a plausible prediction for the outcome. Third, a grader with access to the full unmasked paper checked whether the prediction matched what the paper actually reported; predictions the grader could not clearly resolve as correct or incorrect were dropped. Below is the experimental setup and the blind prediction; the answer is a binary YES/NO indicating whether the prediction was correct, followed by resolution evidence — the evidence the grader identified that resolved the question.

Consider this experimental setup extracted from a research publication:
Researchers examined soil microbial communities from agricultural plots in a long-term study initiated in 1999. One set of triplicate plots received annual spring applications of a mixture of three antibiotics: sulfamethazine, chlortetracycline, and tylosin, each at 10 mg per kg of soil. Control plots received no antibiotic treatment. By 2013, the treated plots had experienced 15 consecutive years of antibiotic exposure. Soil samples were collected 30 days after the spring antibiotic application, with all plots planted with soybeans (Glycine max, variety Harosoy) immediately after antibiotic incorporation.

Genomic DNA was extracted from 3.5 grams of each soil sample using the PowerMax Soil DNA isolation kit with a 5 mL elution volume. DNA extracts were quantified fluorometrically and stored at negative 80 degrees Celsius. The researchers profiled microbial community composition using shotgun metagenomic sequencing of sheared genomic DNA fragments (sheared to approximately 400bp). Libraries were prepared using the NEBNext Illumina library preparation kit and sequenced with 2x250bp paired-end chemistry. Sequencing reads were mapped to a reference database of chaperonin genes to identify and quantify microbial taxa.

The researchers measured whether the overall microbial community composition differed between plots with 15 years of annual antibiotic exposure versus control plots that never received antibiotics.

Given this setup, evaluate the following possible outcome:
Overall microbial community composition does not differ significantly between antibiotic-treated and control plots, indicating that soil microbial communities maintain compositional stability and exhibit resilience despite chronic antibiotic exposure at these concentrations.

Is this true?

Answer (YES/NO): NO